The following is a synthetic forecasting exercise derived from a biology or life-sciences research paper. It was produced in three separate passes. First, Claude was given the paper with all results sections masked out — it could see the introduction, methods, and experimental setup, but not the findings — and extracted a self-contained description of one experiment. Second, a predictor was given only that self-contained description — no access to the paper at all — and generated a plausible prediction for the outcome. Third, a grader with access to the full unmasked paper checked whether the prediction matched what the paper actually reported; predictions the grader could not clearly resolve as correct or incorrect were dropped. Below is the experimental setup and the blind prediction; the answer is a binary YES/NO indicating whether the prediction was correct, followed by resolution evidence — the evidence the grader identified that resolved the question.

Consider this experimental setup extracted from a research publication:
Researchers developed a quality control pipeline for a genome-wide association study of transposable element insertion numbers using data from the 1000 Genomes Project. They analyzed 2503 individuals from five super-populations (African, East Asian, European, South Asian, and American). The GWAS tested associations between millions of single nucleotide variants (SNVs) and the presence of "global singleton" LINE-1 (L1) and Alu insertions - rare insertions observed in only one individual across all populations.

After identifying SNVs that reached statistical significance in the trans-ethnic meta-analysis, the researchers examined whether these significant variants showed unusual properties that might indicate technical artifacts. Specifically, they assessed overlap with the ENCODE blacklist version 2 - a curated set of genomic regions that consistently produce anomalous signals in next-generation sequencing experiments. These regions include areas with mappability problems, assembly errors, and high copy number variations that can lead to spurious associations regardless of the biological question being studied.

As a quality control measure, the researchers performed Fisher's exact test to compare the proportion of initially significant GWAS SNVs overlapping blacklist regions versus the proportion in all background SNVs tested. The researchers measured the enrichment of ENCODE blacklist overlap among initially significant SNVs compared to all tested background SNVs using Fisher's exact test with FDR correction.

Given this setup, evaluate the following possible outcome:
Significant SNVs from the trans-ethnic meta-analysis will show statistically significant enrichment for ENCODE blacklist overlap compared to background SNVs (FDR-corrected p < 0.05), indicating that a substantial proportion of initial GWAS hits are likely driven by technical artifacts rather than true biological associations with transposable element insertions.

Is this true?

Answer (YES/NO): YES